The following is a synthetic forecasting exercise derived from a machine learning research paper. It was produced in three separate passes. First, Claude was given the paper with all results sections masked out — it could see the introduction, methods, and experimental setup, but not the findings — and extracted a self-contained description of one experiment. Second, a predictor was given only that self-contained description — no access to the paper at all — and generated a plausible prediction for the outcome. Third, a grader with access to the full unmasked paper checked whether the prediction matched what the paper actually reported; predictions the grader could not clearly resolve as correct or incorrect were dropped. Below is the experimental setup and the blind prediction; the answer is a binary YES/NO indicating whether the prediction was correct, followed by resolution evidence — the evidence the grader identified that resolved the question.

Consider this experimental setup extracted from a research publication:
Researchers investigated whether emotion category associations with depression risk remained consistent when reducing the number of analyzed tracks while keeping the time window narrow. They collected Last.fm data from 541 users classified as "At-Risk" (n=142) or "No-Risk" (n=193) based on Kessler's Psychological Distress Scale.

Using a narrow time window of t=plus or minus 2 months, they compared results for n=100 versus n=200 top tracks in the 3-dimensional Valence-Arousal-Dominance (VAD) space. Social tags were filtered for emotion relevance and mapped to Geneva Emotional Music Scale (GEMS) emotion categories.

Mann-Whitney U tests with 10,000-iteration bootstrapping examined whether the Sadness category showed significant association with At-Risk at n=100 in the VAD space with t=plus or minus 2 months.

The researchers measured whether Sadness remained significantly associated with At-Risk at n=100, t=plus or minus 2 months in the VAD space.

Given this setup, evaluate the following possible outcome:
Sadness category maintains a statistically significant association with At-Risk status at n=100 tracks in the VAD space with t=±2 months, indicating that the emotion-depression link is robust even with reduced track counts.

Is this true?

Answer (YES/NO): NO